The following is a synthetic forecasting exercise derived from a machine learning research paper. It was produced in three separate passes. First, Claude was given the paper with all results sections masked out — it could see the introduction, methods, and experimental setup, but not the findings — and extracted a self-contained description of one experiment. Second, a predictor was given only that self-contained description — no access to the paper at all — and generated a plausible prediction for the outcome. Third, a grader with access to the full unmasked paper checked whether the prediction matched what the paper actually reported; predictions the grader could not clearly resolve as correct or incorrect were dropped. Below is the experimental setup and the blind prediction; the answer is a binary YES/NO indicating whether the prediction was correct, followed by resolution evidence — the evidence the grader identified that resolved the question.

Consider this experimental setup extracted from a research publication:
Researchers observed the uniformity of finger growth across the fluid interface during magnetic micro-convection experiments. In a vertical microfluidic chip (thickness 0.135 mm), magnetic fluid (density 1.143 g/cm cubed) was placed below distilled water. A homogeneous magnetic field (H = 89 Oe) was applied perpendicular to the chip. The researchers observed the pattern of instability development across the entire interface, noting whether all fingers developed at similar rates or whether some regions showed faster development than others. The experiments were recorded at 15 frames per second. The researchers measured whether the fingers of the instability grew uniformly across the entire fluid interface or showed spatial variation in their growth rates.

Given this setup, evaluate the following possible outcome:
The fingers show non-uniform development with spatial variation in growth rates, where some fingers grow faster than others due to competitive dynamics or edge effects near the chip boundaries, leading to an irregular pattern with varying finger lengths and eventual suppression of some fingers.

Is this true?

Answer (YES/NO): NO